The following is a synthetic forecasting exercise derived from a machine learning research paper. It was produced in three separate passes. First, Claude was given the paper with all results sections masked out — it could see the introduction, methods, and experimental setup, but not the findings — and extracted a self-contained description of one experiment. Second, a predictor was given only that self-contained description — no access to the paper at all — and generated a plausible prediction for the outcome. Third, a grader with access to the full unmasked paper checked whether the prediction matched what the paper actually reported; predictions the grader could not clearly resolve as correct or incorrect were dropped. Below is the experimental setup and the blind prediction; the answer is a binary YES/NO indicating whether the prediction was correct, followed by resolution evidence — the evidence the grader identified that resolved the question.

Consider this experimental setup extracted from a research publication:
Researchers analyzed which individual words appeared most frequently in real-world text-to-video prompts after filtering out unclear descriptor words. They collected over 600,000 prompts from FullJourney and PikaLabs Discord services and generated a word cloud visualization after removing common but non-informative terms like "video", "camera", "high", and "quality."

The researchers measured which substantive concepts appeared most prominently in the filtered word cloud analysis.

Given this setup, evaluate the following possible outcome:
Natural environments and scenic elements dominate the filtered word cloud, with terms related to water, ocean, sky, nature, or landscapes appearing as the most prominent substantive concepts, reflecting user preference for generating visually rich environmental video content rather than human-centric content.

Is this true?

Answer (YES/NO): NO